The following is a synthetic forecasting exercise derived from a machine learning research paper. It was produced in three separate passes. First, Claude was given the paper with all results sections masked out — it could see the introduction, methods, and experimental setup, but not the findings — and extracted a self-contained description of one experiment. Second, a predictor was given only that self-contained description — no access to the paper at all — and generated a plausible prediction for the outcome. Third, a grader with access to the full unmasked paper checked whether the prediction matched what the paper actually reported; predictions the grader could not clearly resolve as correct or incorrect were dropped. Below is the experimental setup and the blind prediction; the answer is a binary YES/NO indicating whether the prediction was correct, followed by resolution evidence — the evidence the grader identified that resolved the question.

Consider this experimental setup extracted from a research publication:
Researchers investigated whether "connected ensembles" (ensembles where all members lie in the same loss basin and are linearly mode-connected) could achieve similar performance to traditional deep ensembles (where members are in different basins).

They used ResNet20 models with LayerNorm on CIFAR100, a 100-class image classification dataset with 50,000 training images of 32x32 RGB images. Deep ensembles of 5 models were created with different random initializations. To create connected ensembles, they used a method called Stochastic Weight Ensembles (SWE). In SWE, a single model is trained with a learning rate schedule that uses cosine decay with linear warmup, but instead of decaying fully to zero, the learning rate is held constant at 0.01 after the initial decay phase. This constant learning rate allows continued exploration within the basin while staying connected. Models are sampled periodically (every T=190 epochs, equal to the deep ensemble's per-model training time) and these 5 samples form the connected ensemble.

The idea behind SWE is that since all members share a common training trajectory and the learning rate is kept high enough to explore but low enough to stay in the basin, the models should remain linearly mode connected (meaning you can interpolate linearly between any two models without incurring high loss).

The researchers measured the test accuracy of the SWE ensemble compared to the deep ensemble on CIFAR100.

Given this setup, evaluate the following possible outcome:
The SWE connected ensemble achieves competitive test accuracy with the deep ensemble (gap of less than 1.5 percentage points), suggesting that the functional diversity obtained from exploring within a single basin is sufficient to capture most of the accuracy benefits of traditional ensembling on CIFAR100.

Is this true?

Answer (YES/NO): NO